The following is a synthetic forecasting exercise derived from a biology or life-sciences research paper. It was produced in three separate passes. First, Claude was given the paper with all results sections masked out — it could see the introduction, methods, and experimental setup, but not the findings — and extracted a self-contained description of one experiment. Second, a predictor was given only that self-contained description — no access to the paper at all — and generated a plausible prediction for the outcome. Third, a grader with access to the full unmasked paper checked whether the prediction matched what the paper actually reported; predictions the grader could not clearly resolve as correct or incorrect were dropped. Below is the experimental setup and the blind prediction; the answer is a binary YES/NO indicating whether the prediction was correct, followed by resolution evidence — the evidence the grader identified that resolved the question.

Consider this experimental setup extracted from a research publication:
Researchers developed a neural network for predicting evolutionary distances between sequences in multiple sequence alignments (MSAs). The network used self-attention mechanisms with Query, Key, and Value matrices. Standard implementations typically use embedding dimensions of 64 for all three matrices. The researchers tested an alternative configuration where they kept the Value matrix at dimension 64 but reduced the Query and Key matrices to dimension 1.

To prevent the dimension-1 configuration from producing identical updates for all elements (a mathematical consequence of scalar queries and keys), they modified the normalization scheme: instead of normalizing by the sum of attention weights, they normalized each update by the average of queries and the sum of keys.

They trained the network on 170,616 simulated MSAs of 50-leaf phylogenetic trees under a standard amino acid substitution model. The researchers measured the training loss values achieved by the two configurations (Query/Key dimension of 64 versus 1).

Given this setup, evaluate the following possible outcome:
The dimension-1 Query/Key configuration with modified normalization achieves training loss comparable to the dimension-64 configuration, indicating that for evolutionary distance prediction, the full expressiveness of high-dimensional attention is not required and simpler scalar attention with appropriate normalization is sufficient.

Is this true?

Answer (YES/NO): YES